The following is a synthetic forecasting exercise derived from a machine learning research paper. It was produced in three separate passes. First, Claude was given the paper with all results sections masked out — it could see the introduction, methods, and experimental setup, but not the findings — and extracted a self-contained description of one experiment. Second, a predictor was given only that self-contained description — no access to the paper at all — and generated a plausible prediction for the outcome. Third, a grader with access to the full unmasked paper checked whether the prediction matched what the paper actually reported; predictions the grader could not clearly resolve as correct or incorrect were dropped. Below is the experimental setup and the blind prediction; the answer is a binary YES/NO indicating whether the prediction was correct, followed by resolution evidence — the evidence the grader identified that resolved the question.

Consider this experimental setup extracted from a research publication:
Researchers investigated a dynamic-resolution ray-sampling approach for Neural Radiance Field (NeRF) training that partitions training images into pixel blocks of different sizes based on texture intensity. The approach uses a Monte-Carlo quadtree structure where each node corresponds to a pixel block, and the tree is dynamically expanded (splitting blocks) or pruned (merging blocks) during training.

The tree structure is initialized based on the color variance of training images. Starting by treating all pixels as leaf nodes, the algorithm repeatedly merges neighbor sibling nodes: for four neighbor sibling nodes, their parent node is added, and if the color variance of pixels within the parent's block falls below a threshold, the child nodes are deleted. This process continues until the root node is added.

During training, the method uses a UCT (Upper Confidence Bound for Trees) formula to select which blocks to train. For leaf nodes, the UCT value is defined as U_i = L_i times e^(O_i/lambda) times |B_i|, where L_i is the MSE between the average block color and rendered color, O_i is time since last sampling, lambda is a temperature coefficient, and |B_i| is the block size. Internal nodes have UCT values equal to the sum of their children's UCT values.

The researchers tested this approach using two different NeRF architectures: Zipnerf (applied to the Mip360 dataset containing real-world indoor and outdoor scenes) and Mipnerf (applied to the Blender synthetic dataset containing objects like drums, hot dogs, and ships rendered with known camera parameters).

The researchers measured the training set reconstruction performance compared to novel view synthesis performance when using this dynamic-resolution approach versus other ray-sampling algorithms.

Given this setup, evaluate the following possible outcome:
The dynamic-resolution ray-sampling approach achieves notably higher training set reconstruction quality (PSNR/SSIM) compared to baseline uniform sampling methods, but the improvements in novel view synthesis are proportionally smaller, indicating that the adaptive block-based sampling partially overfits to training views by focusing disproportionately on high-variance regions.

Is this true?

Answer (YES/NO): NO